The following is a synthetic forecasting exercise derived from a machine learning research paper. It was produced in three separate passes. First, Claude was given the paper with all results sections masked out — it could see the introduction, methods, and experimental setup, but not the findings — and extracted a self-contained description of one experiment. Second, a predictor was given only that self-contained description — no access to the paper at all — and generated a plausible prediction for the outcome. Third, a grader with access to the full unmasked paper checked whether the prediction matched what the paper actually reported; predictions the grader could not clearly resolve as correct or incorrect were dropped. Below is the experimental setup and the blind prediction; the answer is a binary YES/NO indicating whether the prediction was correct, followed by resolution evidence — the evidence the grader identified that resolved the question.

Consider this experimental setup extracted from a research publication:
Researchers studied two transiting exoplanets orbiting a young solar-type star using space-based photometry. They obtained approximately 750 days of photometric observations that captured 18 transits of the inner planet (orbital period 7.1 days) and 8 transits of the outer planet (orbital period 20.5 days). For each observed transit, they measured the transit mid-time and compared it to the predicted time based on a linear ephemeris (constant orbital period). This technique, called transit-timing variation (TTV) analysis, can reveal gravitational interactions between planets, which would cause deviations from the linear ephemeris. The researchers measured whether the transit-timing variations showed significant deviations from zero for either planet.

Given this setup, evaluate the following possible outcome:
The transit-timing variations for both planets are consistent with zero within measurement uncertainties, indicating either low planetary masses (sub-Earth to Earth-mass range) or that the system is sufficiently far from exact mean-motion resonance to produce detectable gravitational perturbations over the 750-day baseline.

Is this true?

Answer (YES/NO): NO